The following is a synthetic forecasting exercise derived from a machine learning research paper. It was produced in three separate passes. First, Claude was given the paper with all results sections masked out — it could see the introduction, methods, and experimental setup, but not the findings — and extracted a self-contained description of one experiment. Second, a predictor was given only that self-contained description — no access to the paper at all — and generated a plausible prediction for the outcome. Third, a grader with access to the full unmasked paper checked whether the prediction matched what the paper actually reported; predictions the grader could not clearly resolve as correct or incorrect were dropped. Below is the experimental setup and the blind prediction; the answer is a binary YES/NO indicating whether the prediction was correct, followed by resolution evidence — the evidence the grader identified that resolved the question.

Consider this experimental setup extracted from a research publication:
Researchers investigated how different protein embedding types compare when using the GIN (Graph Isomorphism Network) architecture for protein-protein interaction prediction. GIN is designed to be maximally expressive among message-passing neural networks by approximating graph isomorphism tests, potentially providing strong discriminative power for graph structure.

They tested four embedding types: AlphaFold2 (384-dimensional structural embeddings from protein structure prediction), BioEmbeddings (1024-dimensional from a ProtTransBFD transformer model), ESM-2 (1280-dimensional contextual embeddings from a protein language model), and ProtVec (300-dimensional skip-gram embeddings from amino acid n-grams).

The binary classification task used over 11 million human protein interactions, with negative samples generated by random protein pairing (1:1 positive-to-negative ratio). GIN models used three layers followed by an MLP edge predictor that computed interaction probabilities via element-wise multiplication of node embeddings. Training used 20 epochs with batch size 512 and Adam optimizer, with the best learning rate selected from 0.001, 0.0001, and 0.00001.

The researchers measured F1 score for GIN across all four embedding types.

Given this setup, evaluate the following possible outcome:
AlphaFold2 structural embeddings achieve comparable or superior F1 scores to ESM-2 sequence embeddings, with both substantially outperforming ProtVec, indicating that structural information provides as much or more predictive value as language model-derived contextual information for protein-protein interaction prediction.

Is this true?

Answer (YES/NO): NO